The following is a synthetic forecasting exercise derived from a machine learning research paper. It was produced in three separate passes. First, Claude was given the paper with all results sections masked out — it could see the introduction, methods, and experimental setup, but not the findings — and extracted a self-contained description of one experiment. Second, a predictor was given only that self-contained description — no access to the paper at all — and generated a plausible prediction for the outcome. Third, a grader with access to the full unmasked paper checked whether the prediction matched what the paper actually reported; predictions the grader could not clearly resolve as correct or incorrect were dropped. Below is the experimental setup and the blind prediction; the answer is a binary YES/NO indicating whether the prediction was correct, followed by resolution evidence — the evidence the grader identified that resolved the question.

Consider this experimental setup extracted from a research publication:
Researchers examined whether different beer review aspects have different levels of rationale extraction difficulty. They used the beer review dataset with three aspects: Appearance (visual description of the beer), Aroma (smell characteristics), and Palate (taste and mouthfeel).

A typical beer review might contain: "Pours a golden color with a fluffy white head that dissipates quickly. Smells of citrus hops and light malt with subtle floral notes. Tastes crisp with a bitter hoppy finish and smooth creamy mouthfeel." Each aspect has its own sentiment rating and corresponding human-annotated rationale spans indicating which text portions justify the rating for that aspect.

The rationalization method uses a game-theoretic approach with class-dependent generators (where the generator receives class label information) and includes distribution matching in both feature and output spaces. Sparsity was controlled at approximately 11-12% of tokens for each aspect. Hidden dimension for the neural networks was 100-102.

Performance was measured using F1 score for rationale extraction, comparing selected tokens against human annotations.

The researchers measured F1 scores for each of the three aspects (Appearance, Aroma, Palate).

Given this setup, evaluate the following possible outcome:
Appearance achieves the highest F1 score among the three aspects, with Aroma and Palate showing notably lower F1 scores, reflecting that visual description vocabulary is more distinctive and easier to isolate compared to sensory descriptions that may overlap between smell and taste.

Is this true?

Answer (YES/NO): YES